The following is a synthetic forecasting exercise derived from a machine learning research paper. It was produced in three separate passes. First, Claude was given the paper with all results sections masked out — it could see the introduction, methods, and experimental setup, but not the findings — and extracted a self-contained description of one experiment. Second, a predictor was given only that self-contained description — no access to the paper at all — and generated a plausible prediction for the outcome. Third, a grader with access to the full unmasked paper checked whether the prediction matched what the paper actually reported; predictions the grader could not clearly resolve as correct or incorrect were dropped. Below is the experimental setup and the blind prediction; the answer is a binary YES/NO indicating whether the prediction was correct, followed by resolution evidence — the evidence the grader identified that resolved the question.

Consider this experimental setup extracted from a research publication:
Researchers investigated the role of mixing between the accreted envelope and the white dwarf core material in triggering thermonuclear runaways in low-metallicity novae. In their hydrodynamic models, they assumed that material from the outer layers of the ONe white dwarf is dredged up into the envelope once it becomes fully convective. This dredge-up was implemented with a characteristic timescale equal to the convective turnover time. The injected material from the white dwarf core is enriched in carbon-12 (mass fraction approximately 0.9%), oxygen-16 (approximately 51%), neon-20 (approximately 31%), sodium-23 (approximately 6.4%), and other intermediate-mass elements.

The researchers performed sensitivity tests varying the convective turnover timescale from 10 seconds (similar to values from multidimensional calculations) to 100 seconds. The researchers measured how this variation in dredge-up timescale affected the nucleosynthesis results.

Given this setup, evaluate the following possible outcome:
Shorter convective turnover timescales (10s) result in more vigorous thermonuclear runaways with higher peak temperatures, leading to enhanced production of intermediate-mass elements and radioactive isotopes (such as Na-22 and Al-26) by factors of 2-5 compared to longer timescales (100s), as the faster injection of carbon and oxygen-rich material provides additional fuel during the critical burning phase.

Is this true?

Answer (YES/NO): NO